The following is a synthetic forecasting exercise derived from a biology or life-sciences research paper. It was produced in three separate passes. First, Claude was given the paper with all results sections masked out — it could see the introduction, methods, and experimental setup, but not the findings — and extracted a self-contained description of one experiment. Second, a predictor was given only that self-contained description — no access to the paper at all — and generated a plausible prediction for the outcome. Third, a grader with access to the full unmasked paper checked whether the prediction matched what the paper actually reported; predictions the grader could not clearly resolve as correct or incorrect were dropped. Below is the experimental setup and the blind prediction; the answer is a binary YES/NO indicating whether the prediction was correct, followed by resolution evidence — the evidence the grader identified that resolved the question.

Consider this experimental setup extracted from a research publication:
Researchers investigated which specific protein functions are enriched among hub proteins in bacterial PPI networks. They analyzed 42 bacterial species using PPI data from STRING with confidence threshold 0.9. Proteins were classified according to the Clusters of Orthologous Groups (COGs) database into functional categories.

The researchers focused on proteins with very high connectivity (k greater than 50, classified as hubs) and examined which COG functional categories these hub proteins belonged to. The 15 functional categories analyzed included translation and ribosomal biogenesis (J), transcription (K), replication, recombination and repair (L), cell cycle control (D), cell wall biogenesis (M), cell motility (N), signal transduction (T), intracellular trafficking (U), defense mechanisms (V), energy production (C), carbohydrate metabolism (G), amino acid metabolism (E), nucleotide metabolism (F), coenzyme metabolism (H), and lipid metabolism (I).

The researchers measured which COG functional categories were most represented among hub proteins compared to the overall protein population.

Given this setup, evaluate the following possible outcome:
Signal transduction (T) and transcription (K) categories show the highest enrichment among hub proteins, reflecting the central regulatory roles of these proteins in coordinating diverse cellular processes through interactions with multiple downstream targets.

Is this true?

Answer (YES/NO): NO